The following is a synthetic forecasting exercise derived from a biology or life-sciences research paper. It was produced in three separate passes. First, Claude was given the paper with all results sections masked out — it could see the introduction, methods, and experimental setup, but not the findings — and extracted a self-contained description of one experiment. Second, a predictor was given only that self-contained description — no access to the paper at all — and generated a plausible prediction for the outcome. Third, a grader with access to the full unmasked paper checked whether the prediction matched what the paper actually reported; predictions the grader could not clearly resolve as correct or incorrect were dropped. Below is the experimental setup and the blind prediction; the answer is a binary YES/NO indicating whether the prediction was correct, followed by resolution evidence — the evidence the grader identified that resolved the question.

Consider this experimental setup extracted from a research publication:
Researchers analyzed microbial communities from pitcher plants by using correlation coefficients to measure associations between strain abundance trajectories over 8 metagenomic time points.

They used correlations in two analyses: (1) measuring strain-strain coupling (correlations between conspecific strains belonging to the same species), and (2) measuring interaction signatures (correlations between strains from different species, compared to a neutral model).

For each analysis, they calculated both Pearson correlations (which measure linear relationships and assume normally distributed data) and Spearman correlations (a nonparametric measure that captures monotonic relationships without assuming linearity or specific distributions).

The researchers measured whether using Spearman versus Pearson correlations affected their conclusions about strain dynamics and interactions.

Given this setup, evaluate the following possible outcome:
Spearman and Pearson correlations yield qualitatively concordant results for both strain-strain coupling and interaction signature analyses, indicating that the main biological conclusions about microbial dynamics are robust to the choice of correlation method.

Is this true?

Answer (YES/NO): YES